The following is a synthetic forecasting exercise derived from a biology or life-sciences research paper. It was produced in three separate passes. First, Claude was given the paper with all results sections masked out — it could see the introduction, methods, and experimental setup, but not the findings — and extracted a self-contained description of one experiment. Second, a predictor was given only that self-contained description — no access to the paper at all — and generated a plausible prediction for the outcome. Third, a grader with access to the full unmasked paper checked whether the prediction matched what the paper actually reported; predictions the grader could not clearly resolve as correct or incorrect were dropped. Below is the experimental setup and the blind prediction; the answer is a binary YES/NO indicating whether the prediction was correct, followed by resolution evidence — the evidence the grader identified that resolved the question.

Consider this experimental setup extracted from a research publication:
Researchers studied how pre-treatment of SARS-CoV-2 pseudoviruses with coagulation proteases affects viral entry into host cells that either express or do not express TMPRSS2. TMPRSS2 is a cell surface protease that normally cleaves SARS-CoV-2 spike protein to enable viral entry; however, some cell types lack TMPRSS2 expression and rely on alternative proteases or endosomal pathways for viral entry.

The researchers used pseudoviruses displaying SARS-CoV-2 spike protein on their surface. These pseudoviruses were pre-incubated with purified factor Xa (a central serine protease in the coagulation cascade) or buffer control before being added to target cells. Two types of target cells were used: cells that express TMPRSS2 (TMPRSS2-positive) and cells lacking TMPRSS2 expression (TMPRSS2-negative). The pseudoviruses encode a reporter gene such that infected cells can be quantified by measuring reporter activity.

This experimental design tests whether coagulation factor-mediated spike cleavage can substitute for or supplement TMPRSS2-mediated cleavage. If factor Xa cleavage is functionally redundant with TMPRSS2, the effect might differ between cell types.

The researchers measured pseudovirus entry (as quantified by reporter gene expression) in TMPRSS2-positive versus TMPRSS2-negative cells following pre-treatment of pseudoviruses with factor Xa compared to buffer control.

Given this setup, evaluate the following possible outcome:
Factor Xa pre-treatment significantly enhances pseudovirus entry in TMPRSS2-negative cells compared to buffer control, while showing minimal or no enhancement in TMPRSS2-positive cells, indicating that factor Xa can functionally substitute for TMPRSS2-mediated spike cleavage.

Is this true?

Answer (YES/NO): NO